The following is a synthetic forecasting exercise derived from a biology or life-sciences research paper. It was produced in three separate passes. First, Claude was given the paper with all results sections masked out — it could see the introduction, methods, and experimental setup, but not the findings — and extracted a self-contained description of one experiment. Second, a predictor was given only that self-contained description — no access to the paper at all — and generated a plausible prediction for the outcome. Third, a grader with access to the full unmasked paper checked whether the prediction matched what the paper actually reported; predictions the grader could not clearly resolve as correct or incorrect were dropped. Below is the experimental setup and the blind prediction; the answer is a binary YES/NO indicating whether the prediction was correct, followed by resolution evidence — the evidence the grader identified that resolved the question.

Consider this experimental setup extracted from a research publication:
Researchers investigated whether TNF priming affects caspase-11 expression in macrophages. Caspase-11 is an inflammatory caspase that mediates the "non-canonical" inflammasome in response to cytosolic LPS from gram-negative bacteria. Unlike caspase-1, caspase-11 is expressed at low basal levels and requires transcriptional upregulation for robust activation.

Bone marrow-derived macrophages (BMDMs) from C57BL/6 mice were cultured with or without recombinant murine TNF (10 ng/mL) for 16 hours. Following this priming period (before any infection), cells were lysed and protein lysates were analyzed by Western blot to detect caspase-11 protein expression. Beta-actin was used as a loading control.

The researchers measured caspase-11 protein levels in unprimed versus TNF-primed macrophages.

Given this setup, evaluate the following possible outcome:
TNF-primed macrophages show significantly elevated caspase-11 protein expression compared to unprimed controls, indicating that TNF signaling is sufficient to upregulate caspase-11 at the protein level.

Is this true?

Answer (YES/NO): YES